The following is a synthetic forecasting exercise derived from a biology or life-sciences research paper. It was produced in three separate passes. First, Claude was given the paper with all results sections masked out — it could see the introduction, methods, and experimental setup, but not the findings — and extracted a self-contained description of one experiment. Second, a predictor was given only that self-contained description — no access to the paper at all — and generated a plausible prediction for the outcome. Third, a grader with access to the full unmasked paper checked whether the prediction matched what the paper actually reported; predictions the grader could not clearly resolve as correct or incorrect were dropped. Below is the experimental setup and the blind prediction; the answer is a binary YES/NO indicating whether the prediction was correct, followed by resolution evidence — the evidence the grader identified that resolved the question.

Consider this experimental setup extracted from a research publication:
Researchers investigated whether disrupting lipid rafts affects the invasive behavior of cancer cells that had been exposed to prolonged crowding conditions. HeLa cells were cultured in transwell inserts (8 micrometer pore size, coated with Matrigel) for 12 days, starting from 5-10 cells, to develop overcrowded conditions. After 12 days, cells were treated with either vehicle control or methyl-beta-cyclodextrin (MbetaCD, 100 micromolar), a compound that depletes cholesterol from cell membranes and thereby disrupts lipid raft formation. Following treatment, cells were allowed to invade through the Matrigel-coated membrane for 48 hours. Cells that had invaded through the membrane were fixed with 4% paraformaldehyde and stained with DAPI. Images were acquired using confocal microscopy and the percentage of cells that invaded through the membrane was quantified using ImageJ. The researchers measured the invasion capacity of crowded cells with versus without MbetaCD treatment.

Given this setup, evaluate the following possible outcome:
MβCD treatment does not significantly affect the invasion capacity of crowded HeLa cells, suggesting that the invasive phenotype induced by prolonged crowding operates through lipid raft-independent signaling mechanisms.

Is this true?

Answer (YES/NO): NO